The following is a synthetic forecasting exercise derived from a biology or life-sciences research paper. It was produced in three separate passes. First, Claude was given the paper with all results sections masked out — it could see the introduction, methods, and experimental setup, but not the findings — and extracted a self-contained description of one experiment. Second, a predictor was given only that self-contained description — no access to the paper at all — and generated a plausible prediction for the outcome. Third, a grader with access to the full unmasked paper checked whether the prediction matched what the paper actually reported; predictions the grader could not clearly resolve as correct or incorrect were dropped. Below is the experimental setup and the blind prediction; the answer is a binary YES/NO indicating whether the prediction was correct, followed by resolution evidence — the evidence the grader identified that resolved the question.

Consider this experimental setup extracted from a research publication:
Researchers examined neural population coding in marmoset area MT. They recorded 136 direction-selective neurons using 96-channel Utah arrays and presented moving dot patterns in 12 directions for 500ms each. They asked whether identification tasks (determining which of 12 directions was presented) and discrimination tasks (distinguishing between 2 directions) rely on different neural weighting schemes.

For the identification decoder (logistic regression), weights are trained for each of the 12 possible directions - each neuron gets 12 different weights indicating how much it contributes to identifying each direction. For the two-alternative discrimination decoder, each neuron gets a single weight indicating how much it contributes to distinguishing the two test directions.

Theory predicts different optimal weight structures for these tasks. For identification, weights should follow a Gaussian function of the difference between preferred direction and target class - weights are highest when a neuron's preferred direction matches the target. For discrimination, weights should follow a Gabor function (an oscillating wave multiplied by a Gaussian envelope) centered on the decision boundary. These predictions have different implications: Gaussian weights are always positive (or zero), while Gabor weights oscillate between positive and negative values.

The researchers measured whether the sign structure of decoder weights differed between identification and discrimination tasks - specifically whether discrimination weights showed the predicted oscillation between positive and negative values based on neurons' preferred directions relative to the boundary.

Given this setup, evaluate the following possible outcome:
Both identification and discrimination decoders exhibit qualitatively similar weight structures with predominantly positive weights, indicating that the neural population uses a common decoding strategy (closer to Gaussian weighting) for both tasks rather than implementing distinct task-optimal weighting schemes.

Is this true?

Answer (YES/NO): NO